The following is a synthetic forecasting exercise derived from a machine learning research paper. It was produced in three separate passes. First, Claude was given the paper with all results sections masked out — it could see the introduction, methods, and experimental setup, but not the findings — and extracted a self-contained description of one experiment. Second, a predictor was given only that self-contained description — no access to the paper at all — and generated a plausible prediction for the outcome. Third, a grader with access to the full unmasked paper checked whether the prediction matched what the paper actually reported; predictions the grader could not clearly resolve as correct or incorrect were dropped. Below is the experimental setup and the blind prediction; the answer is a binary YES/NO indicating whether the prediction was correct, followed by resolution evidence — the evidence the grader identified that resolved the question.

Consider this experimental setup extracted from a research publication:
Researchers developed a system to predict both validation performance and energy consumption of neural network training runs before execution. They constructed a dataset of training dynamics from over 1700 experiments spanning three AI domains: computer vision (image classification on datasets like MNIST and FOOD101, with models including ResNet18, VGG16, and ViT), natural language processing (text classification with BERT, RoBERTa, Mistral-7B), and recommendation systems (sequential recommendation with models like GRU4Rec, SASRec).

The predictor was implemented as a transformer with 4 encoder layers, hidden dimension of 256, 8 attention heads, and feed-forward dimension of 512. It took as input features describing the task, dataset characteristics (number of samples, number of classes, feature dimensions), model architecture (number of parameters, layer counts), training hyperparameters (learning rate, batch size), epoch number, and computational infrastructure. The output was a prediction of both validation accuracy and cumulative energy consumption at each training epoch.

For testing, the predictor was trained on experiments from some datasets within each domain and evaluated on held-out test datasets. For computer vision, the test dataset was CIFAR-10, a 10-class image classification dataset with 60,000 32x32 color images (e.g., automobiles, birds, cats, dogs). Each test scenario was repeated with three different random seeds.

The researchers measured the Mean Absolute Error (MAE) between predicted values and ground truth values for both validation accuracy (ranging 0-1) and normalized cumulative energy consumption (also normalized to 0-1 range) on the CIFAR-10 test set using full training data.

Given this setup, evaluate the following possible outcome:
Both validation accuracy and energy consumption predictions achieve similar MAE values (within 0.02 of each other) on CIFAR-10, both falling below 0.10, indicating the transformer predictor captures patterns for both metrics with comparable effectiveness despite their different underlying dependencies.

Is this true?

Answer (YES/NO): NO